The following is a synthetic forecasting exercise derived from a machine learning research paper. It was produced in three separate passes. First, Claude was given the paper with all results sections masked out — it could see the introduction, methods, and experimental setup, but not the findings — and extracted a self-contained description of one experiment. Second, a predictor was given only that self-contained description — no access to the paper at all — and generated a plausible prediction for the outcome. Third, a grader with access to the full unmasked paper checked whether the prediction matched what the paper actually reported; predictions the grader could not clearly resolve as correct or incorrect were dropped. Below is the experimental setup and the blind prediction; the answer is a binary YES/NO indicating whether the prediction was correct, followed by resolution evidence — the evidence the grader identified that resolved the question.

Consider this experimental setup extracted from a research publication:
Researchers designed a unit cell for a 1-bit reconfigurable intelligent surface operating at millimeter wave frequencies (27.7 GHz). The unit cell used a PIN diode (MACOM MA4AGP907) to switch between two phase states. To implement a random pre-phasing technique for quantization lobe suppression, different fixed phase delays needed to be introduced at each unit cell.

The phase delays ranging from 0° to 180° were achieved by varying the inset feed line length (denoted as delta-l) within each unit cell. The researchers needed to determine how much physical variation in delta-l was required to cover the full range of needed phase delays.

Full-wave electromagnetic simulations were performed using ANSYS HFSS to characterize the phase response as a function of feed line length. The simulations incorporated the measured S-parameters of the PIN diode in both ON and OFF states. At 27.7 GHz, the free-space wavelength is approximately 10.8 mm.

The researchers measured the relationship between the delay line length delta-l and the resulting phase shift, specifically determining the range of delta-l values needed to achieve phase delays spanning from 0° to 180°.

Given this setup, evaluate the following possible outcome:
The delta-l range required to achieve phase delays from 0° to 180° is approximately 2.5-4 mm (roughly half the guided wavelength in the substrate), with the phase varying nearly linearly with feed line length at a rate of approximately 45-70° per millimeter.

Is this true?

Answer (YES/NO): NO